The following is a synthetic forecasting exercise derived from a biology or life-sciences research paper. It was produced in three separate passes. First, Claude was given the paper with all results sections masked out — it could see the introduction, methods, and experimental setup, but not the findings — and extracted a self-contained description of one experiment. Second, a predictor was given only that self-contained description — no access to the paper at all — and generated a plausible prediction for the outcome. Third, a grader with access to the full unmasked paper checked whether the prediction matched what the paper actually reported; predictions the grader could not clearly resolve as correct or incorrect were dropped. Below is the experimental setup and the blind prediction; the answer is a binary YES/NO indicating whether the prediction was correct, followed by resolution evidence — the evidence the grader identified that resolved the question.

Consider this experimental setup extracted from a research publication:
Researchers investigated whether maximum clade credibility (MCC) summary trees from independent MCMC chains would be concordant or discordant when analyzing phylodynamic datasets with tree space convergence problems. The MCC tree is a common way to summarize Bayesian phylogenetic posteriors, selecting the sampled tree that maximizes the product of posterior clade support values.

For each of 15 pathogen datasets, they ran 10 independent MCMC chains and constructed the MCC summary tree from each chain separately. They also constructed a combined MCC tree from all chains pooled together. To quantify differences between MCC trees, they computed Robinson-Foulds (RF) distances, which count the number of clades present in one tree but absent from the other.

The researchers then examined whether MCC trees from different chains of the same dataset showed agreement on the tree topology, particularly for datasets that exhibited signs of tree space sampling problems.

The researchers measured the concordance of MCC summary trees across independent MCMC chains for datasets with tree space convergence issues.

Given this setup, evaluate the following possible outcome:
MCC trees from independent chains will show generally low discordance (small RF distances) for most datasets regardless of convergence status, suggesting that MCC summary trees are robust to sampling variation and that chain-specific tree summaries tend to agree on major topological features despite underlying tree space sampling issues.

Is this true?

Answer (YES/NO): NO